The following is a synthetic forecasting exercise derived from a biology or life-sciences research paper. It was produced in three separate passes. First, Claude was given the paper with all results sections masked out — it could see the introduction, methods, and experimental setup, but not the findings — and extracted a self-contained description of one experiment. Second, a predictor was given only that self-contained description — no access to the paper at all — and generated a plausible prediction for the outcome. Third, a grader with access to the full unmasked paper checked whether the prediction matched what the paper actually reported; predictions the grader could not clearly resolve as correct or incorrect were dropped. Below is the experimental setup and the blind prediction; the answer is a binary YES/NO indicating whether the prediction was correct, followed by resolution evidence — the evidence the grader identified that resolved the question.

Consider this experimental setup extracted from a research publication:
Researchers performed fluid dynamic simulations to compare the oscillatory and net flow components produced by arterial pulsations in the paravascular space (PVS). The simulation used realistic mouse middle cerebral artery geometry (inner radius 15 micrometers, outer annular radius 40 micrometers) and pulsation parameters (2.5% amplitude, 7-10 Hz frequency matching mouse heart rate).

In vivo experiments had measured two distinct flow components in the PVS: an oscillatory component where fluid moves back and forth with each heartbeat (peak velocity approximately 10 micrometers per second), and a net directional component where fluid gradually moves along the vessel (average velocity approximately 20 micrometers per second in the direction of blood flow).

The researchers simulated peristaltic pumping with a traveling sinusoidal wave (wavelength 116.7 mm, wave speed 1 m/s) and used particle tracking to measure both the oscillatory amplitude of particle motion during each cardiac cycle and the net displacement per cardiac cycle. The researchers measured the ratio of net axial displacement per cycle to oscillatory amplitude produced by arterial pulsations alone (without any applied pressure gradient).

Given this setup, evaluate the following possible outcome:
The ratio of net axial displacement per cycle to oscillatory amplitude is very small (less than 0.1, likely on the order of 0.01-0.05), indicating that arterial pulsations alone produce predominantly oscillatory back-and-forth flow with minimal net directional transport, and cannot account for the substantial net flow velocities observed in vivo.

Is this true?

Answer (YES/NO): YES